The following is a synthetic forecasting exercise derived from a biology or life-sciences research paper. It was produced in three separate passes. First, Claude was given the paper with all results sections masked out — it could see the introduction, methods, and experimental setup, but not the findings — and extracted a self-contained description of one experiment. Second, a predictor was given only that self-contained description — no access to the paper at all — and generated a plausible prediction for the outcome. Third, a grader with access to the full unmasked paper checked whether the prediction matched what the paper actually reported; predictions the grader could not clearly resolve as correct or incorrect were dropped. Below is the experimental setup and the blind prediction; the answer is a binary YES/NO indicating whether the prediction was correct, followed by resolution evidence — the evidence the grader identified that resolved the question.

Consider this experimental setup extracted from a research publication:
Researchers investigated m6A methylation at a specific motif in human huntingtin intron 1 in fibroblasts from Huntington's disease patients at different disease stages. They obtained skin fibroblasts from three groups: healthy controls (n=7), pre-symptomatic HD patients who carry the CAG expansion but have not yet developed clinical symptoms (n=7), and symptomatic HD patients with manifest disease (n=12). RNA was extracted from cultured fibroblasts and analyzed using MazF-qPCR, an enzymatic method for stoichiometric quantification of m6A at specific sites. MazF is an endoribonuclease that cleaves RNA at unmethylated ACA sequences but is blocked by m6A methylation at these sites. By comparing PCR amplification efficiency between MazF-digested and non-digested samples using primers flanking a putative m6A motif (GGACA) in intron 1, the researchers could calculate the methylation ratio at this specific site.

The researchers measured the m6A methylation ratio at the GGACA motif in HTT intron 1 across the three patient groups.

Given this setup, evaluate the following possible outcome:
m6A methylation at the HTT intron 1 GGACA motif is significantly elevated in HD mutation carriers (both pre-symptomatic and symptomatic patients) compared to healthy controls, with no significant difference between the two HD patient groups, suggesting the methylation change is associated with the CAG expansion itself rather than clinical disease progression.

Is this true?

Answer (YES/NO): NO